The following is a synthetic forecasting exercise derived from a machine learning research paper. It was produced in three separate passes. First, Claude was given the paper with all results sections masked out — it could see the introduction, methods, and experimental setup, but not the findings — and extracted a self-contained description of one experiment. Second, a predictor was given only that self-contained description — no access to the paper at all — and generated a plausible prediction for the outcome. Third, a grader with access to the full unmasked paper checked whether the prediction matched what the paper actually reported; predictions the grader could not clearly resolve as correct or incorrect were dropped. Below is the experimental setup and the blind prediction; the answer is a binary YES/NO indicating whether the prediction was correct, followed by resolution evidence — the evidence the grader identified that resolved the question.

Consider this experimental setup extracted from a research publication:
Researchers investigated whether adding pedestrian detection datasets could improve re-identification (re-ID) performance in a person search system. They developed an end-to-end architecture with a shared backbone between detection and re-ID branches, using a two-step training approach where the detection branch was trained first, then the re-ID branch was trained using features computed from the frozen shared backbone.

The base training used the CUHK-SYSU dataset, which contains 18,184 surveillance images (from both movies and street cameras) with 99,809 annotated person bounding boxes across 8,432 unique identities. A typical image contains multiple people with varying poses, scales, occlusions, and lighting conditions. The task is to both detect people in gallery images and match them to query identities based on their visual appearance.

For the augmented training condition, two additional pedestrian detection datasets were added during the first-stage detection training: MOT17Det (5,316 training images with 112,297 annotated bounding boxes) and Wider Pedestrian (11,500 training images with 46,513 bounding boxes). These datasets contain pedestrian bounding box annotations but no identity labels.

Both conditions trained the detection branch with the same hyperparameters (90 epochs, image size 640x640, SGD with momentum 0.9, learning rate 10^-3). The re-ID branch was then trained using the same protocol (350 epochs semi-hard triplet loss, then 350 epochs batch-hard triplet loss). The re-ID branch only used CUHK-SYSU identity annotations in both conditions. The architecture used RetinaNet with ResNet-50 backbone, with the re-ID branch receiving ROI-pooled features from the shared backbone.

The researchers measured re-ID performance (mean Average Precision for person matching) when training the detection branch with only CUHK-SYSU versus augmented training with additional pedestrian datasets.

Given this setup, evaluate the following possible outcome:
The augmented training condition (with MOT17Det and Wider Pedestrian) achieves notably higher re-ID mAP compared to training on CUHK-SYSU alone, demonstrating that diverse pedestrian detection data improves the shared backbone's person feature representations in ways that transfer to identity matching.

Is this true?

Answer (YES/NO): YES